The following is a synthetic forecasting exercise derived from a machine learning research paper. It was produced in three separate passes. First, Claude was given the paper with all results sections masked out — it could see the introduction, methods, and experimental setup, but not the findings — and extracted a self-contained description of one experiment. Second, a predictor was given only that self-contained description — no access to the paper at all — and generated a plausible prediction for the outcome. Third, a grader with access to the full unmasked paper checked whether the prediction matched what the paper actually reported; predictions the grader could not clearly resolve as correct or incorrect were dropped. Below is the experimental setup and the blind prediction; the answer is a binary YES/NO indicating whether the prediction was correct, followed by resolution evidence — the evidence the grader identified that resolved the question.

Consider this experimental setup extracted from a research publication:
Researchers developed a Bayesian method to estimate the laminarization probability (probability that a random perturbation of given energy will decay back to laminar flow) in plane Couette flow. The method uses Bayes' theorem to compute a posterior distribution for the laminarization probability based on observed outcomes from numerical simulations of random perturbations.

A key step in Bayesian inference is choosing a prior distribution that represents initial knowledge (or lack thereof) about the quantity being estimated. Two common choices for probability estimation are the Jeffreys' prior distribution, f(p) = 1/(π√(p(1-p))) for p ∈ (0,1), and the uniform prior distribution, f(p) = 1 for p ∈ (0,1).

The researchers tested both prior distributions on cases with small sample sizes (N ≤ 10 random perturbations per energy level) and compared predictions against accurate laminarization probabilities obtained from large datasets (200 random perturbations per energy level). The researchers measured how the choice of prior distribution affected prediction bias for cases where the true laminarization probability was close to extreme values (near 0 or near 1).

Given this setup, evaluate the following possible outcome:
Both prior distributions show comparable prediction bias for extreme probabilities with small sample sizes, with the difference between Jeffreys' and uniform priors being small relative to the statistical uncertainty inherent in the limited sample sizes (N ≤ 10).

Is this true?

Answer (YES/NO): NO